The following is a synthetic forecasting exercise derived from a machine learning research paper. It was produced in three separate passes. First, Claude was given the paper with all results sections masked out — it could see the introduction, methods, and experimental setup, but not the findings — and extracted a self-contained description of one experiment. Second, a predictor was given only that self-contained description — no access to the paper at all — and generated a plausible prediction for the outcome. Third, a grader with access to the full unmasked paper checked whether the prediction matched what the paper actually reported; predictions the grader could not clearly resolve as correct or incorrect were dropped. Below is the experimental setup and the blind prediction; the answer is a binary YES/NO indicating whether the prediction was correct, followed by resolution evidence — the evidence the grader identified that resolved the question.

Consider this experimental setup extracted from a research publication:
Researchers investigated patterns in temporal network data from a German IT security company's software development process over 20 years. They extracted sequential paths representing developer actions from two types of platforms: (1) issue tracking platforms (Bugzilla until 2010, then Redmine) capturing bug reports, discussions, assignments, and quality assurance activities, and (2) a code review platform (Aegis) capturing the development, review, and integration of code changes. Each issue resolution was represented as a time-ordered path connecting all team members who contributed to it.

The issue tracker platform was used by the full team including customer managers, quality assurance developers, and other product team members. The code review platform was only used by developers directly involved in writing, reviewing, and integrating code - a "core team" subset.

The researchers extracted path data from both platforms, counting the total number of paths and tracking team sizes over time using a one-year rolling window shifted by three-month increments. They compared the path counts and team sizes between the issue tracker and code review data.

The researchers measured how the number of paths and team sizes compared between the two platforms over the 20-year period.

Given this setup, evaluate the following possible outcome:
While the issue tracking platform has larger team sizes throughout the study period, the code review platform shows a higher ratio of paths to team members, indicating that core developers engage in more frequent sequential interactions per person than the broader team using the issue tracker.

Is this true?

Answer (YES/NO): YES